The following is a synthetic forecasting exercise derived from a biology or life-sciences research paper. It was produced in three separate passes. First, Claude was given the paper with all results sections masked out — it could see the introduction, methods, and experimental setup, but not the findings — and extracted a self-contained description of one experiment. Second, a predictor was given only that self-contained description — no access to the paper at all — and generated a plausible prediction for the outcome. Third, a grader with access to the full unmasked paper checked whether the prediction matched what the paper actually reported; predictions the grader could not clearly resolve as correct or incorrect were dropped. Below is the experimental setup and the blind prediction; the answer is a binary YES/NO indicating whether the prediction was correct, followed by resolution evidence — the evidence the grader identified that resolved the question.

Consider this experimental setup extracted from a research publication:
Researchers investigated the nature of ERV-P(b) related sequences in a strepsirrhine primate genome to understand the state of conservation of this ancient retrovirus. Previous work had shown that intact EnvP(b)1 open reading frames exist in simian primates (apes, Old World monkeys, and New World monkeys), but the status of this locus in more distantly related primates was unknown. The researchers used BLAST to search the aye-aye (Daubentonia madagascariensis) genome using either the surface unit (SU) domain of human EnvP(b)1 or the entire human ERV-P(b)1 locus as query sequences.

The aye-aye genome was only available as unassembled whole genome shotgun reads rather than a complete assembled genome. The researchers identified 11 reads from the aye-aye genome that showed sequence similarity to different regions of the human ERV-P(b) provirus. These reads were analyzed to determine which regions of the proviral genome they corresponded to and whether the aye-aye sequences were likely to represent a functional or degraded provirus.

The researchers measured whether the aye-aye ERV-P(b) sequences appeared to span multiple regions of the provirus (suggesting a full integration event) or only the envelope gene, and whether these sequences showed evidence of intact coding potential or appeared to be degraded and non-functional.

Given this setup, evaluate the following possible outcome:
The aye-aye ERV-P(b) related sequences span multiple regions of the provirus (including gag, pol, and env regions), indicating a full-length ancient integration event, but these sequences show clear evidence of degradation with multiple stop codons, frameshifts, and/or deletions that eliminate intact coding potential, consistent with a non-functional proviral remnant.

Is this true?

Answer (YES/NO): NO